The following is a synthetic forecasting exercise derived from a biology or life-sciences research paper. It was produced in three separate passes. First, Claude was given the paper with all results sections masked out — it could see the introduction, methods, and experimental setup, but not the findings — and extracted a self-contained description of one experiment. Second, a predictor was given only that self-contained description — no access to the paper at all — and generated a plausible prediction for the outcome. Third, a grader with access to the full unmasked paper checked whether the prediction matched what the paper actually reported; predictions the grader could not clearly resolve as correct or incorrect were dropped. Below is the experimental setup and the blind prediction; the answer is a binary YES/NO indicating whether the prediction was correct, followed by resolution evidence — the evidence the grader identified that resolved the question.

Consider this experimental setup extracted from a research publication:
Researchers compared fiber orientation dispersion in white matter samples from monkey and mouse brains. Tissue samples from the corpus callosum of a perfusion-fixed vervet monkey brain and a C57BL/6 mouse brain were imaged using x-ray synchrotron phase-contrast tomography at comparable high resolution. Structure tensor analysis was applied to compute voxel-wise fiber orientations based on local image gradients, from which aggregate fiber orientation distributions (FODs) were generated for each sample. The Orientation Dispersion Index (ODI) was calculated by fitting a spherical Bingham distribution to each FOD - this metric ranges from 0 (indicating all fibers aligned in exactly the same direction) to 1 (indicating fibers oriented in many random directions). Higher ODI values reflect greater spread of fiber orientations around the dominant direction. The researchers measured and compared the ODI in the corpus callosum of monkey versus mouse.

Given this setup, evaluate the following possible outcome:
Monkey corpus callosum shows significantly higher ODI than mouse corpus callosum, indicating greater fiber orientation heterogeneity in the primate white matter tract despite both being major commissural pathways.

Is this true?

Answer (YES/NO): NO